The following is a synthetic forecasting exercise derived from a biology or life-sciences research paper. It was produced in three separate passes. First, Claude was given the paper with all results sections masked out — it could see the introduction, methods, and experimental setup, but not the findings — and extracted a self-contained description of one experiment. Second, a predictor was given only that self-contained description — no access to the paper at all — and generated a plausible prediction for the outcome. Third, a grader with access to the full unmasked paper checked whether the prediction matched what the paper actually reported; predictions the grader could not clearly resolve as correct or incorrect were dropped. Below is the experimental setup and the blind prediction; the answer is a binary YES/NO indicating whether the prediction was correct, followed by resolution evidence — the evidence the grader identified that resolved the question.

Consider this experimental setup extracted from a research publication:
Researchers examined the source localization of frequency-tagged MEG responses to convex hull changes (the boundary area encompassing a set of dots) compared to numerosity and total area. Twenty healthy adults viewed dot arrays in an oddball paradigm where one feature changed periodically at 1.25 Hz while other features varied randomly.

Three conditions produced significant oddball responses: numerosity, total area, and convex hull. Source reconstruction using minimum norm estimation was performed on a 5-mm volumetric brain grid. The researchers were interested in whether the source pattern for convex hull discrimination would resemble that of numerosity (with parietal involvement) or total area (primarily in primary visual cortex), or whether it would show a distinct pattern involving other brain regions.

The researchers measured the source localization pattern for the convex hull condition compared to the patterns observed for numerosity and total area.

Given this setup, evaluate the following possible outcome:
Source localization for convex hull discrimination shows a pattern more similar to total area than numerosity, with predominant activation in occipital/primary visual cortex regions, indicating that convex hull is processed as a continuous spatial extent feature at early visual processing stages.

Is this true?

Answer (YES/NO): NO